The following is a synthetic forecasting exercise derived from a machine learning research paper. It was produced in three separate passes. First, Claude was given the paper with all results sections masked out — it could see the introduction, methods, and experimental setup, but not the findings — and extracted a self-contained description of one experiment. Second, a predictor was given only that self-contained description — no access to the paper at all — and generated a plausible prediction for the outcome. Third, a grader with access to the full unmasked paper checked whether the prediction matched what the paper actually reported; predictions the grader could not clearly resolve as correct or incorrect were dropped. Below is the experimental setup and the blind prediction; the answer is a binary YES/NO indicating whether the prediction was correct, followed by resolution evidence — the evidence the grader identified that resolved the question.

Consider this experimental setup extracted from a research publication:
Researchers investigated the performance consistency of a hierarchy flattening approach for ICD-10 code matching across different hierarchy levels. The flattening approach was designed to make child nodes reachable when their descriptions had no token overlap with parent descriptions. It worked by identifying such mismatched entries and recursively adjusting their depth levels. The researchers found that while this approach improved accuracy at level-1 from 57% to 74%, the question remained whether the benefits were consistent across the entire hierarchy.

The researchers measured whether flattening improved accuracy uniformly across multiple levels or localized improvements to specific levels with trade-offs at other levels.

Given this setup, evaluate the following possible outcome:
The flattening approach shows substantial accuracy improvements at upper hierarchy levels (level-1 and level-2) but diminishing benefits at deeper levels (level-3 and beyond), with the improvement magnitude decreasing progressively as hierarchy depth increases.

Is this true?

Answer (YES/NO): NO